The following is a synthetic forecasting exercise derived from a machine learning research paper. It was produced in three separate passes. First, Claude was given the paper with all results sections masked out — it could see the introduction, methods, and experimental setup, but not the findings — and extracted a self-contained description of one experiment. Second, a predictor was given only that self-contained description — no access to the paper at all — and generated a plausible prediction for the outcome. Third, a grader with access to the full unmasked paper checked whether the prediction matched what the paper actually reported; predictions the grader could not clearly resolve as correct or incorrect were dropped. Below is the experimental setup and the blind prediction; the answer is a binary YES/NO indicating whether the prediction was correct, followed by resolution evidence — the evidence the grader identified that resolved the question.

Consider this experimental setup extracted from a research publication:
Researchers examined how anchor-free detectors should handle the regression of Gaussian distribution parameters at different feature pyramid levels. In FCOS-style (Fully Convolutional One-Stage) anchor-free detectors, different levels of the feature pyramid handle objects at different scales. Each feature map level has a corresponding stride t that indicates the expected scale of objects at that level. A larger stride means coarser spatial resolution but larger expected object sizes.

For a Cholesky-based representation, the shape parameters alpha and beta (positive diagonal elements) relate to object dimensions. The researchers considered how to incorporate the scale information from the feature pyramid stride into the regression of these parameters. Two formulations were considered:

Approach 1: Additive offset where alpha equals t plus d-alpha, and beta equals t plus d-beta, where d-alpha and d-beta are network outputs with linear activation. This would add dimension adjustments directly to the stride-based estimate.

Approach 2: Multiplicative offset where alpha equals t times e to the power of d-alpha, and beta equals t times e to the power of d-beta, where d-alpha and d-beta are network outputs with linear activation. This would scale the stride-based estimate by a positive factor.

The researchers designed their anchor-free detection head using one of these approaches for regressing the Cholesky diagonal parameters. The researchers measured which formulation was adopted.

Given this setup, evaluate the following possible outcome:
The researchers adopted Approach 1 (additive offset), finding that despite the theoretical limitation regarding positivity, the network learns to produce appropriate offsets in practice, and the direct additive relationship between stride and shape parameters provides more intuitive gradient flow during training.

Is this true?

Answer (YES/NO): NO